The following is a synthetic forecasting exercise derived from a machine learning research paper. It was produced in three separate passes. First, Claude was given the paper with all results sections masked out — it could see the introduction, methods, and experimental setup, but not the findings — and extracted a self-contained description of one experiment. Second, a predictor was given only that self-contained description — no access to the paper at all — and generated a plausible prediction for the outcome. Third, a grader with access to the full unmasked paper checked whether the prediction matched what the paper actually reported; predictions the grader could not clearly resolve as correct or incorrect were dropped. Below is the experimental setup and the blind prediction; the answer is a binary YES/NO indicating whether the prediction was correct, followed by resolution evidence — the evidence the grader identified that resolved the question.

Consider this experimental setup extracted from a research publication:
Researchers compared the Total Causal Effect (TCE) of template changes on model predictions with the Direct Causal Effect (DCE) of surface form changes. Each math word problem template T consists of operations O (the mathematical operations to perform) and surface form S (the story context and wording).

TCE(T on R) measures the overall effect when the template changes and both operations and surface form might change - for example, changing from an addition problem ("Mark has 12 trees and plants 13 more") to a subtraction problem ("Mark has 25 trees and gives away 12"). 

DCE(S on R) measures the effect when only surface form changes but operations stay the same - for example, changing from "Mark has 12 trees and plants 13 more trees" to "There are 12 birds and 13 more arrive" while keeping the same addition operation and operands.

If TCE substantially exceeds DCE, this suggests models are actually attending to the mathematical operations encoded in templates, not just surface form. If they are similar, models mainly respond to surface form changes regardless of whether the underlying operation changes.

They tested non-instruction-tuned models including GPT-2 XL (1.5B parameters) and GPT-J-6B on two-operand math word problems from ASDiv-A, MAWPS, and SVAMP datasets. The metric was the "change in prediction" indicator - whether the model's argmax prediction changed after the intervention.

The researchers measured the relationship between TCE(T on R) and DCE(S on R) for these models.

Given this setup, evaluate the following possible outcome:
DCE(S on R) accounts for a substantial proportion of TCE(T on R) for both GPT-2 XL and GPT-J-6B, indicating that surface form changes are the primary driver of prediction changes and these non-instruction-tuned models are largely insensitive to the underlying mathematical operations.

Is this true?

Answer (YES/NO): YES